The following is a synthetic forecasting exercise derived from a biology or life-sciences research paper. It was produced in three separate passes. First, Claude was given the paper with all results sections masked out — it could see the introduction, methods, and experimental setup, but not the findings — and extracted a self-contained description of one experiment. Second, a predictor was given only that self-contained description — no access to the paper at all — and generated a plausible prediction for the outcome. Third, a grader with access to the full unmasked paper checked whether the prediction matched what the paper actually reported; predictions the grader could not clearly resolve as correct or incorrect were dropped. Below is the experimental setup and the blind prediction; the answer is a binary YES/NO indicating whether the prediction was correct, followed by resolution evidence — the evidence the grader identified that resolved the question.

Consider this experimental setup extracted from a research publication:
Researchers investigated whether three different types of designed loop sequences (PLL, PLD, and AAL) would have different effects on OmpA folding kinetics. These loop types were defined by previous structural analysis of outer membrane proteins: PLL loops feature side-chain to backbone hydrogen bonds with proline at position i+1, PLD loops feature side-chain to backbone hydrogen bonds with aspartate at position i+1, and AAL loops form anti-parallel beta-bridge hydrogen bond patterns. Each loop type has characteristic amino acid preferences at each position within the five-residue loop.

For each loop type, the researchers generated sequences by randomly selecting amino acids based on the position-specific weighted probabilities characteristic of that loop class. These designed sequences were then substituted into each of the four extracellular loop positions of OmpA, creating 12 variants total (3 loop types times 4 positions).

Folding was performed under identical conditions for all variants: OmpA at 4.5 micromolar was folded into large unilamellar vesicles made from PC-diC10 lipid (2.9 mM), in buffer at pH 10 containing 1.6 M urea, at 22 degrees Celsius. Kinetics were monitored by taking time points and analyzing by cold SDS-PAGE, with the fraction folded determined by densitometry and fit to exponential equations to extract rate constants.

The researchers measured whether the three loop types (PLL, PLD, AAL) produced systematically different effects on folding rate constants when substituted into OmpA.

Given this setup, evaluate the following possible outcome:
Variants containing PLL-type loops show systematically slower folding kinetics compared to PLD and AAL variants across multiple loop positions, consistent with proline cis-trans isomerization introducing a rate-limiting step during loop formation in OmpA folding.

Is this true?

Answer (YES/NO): NO